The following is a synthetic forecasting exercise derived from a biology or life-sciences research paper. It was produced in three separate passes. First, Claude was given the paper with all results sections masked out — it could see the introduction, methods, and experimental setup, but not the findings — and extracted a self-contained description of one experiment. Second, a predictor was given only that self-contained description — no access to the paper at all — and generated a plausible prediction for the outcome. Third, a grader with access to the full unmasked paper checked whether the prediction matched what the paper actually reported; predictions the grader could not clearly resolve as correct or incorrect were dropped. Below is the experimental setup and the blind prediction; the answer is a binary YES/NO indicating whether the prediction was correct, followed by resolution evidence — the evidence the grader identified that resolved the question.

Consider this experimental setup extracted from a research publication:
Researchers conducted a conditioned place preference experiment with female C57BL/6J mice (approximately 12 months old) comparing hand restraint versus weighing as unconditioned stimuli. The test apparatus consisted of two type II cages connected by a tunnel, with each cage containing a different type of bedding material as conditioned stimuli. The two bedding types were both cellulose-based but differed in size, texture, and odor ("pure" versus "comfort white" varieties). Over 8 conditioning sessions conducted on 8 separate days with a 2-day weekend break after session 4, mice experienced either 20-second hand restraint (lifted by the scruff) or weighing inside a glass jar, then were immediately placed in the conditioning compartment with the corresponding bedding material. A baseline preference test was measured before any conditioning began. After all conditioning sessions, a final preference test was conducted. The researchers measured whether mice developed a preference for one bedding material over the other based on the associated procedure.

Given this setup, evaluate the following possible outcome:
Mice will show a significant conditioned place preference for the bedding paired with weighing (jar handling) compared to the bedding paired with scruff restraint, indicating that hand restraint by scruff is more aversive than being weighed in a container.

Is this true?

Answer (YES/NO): NO